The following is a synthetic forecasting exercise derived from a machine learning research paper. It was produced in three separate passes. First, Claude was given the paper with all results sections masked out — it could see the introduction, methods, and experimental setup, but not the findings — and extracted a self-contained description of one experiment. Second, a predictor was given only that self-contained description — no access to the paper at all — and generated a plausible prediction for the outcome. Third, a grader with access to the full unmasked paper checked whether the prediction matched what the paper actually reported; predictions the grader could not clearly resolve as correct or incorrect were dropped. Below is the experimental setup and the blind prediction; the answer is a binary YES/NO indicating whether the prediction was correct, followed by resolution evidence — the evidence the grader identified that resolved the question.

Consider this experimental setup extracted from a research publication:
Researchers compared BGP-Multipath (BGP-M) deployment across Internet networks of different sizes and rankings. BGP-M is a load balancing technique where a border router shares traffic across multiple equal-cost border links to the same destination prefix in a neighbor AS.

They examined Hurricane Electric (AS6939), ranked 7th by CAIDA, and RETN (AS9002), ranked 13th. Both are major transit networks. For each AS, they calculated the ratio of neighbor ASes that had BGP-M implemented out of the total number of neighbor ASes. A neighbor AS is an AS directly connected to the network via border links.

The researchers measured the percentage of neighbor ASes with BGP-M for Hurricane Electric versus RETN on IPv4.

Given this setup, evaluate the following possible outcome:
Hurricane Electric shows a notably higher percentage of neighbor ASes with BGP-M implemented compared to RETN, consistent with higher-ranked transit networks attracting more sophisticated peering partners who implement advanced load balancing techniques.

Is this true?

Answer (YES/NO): YES